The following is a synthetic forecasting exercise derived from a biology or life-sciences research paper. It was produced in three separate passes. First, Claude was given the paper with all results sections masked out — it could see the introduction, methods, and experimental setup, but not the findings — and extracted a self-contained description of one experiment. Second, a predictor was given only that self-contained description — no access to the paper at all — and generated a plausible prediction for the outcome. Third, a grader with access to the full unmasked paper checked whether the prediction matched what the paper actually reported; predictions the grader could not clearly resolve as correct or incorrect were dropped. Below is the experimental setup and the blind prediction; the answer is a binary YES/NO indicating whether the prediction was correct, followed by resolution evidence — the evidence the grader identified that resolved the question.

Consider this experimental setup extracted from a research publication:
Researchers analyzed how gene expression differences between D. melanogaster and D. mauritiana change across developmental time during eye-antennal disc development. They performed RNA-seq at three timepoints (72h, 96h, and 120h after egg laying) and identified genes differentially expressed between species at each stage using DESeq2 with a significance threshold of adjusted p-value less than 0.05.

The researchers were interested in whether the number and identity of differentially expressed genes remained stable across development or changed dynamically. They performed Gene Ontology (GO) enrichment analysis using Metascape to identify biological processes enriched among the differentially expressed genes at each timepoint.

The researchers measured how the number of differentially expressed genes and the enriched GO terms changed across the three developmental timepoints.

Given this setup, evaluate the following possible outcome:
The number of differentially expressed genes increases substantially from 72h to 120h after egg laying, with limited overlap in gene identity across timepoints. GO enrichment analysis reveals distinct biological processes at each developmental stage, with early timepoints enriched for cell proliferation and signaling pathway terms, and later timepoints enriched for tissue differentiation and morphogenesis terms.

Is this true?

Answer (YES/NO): NO